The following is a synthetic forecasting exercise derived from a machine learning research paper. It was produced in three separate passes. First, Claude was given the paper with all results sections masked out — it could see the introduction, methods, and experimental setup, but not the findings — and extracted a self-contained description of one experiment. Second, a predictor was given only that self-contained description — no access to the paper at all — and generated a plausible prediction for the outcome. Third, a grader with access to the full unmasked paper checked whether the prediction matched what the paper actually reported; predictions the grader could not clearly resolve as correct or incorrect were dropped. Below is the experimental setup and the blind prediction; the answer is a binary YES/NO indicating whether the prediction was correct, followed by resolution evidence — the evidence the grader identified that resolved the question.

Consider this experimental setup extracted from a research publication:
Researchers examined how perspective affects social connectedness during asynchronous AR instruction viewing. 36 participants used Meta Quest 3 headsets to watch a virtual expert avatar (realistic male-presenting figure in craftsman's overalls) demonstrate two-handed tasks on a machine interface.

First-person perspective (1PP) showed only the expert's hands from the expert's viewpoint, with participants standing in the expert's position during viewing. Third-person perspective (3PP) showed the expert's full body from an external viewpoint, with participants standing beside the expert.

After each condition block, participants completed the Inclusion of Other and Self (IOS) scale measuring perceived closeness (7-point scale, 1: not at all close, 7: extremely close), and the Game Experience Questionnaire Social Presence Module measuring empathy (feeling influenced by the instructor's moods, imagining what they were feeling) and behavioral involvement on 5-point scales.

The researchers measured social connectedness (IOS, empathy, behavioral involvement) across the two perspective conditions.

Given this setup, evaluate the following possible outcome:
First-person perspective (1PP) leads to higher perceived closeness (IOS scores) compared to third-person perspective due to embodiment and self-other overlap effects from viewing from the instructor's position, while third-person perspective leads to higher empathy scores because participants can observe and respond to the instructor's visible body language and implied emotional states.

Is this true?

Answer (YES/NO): NO